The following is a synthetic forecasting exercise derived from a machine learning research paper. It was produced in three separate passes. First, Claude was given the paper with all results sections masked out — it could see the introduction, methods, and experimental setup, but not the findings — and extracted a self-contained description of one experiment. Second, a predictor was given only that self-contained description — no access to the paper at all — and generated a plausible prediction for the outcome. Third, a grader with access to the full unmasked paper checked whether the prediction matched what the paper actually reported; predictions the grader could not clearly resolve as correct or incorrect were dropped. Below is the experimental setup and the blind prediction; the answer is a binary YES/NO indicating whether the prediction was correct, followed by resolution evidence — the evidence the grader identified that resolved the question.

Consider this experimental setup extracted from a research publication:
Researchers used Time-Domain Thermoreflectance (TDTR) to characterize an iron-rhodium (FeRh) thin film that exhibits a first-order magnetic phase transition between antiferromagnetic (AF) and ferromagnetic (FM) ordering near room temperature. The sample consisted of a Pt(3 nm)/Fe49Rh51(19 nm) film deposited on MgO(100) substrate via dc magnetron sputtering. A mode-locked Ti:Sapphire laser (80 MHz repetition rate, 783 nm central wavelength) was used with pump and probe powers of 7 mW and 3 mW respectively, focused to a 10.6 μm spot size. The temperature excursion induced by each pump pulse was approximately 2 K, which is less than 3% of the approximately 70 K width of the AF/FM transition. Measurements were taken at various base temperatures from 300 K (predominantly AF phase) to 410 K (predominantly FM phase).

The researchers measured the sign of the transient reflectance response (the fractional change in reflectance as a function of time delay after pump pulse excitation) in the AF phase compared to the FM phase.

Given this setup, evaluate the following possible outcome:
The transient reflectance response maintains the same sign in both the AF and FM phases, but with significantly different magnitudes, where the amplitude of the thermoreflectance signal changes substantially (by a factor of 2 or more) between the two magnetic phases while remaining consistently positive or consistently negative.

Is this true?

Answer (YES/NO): NO